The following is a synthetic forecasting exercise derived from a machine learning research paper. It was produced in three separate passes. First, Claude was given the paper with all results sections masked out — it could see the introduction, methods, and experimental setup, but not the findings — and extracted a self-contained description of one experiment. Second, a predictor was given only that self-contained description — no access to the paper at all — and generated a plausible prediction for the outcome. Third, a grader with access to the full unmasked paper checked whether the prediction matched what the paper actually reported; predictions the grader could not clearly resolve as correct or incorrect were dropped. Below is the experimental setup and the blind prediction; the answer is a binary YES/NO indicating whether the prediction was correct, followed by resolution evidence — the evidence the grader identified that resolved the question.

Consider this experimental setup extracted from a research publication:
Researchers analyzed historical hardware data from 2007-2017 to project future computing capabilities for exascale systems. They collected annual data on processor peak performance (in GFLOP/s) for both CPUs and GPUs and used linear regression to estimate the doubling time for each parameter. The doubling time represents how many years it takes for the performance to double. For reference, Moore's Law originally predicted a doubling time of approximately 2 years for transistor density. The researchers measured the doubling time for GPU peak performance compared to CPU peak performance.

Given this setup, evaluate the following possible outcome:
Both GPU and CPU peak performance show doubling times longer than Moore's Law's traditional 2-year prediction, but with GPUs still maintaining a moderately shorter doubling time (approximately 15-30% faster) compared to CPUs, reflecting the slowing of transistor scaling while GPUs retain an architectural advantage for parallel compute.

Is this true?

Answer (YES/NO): NO